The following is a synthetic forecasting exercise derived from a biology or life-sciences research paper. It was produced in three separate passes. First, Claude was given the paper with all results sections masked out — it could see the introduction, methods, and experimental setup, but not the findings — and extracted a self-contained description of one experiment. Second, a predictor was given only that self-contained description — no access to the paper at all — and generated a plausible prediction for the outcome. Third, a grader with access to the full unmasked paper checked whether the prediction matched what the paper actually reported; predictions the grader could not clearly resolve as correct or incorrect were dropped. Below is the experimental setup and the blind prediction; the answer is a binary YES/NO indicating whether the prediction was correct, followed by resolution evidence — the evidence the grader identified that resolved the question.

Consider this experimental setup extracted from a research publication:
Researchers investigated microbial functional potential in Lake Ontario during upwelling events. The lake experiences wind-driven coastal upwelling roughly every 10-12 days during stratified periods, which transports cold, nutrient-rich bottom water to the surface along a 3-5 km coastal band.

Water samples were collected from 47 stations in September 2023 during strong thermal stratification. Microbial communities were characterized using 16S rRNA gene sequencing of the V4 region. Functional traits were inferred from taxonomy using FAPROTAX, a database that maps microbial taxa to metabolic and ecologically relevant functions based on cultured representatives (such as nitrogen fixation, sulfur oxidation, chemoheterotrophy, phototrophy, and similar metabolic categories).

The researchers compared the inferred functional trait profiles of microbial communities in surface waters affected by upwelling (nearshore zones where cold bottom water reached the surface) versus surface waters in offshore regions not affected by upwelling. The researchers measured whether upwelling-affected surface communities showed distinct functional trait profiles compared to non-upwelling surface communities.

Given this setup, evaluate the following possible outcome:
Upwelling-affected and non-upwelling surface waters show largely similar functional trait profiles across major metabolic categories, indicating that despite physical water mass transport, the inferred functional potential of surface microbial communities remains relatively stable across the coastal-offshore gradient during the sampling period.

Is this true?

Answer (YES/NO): NO